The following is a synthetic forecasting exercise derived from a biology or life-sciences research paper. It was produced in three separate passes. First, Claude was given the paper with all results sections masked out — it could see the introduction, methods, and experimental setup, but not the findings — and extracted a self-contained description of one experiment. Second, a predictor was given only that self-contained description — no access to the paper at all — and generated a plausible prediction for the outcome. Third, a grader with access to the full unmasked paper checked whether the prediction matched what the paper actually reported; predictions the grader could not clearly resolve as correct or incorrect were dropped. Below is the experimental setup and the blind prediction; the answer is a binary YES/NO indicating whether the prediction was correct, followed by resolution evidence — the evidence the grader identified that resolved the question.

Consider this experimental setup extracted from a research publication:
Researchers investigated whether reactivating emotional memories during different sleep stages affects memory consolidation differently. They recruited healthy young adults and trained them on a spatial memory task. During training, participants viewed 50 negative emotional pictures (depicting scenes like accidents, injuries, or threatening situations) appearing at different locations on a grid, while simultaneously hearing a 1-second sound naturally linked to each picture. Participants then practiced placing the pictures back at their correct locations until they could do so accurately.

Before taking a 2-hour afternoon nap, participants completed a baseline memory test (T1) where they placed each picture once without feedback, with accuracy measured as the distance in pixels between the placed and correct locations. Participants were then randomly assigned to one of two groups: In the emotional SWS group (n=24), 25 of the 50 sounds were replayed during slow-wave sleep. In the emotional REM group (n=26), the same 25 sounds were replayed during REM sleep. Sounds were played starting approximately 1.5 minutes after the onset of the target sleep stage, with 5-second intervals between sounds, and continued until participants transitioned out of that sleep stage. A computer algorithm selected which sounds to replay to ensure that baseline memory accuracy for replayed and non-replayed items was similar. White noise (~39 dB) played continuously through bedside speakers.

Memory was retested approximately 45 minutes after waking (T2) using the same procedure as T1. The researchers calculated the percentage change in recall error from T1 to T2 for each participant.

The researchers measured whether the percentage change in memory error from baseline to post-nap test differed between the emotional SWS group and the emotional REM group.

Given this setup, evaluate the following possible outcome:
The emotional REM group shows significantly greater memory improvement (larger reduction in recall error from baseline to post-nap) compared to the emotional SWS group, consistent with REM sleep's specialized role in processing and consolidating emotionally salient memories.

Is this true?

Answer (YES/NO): NO